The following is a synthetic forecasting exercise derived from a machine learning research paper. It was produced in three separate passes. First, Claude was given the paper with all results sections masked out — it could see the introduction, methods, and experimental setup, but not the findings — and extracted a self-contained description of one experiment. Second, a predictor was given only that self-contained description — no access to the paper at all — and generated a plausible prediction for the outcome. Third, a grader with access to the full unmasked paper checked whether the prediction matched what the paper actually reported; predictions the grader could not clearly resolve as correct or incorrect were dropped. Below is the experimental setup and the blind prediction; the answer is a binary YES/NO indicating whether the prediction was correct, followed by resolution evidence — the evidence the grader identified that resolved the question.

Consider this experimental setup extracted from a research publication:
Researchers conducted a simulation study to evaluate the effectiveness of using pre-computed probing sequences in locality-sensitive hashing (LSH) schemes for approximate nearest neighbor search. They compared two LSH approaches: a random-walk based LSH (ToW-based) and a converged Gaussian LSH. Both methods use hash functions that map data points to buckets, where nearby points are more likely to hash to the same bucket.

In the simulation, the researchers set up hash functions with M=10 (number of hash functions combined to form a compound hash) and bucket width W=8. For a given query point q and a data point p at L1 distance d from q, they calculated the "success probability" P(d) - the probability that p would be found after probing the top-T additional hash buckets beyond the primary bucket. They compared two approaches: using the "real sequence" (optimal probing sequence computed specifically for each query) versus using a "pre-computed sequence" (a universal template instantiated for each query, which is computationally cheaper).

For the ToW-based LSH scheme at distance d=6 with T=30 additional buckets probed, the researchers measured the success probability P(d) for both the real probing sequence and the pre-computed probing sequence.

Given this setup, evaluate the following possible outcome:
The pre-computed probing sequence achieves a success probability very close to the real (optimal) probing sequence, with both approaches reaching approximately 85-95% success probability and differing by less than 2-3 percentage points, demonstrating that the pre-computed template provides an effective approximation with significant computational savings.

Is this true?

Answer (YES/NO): NO